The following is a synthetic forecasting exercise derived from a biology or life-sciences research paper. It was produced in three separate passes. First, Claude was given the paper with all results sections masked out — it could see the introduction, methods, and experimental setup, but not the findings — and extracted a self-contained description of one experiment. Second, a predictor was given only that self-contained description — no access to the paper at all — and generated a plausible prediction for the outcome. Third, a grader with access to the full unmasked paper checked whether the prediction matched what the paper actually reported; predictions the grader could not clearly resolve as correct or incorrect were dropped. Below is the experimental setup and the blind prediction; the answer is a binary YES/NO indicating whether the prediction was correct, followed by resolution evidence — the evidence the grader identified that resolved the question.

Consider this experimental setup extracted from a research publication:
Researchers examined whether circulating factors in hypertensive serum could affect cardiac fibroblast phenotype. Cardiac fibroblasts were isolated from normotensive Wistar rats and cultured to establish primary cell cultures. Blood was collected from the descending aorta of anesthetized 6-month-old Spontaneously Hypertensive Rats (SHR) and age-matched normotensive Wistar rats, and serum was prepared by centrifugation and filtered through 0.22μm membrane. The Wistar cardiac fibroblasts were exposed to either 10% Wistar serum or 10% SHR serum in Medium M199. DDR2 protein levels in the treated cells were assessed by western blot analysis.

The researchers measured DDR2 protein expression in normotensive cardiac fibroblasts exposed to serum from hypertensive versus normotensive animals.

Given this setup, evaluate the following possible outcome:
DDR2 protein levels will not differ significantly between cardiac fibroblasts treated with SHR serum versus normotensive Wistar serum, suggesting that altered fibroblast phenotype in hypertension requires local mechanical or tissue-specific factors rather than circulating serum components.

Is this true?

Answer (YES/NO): NO